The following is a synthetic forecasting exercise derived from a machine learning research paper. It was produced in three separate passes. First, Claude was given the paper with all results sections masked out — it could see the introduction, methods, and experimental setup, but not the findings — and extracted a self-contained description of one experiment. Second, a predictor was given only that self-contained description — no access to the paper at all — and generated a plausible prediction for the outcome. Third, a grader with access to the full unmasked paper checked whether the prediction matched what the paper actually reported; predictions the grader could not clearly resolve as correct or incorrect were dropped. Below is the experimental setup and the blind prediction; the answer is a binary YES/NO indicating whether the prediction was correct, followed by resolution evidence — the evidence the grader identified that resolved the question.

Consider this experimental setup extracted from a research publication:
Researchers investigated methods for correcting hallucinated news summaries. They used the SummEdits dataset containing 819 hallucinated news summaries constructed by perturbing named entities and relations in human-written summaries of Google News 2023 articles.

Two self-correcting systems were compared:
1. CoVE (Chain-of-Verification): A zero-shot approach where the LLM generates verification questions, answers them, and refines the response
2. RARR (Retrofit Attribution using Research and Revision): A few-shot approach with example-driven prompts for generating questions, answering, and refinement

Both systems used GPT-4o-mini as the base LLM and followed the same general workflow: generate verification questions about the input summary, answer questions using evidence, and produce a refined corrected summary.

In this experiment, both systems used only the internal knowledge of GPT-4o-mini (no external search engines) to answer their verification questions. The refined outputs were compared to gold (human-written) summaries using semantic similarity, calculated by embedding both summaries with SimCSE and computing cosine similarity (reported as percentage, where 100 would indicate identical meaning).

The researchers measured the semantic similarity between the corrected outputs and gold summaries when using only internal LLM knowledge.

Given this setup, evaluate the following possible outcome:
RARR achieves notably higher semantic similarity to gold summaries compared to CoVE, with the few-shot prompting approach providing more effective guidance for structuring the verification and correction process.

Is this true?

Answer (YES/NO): YES